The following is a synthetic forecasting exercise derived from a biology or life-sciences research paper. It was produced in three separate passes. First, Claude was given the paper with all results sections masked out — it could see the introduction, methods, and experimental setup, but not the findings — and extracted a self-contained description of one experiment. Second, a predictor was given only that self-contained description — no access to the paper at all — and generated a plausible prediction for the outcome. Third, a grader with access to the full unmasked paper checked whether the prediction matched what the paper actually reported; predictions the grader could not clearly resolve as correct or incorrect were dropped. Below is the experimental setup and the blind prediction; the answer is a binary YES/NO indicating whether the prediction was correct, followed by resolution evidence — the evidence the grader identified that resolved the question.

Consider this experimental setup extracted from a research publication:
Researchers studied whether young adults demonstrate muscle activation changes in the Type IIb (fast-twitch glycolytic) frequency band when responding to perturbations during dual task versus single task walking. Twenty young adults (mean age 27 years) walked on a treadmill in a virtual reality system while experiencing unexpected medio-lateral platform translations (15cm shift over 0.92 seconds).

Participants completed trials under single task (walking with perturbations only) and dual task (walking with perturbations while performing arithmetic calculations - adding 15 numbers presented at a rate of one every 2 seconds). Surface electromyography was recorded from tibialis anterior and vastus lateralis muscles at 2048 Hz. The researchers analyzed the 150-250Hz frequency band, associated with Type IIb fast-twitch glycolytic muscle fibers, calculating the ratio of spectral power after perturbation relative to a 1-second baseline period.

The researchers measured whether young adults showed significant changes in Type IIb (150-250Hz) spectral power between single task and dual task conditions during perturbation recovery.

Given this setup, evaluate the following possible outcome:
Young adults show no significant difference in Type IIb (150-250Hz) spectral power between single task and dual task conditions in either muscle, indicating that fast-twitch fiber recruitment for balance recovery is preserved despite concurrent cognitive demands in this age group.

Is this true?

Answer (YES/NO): NO